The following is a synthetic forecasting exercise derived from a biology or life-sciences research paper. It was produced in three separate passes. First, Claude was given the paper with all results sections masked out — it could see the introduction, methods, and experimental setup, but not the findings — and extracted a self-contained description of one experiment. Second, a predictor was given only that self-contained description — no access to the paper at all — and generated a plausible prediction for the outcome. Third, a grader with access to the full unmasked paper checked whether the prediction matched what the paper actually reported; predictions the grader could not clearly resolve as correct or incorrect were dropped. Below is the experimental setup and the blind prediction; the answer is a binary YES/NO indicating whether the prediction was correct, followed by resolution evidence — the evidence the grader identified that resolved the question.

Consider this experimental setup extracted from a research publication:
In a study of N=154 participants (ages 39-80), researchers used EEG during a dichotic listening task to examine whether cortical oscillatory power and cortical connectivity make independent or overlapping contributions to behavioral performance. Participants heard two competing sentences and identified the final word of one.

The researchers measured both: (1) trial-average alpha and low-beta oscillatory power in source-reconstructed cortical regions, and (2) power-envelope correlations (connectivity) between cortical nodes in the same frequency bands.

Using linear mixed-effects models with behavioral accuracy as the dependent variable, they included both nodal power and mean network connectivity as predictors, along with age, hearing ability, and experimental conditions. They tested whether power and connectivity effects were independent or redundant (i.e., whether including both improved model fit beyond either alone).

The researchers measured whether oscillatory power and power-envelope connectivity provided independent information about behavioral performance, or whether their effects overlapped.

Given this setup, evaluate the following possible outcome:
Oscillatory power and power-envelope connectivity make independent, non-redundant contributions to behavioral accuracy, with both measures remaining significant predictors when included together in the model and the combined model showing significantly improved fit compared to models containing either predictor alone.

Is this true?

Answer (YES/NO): NO